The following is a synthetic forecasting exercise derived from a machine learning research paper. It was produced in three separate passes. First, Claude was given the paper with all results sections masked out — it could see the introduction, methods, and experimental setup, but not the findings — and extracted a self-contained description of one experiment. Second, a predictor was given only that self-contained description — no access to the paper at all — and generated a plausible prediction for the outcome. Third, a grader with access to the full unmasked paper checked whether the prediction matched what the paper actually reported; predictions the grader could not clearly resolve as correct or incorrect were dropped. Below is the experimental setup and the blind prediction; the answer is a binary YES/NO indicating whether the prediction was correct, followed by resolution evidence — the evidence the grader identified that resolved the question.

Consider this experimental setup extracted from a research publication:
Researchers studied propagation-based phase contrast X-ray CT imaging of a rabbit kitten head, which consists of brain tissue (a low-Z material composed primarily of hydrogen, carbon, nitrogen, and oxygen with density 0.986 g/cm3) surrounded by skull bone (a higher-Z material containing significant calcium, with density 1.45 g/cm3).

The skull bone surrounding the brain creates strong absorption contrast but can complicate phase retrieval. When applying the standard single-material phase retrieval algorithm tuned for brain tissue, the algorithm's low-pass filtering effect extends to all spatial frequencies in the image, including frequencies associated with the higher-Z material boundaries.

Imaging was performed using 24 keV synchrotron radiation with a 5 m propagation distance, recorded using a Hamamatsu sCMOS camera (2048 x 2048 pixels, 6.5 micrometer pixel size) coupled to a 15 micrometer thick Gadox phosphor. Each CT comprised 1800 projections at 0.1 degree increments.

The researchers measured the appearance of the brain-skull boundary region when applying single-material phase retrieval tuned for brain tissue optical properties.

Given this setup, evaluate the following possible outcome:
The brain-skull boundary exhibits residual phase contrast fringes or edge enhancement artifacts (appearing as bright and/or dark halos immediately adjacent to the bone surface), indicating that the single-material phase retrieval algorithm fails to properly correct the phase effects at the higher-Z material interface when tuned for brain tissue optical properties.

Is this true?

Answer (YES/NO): NO